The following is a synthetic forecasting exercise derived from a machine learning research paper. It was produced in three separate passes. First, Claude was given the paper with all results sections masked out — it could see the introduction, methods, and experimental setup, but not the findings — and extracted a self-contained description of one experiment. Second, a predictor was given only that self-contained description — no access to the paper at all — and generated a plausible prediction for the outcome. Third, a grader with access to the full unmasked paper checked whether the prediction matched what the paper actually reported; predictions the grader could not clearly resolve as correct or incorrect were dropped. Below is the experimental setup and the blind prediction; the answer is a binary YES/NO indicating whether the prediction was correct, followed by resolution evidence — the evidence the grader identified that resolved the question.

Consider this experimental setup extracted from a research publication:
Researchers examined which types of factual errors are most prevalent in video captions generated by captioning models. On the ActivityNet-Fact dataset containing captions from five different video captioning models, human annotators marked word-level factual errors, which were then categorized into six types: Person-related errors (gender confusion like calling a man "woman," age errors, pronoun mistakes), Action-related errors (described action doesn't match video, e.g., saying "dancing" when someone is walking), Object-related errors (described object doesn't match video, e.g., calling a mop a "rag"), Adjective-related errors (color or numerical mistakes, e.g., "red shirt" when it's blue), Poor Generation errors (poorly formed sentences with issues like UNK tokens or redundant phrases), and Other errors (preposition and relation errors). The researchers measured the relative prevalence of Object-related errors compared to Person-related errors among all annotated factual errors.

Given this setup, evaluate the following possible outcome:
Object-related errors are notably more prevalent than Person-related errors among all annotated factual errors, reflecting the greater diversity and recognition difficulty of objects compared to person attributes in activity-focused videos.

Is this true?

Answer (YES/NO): NO